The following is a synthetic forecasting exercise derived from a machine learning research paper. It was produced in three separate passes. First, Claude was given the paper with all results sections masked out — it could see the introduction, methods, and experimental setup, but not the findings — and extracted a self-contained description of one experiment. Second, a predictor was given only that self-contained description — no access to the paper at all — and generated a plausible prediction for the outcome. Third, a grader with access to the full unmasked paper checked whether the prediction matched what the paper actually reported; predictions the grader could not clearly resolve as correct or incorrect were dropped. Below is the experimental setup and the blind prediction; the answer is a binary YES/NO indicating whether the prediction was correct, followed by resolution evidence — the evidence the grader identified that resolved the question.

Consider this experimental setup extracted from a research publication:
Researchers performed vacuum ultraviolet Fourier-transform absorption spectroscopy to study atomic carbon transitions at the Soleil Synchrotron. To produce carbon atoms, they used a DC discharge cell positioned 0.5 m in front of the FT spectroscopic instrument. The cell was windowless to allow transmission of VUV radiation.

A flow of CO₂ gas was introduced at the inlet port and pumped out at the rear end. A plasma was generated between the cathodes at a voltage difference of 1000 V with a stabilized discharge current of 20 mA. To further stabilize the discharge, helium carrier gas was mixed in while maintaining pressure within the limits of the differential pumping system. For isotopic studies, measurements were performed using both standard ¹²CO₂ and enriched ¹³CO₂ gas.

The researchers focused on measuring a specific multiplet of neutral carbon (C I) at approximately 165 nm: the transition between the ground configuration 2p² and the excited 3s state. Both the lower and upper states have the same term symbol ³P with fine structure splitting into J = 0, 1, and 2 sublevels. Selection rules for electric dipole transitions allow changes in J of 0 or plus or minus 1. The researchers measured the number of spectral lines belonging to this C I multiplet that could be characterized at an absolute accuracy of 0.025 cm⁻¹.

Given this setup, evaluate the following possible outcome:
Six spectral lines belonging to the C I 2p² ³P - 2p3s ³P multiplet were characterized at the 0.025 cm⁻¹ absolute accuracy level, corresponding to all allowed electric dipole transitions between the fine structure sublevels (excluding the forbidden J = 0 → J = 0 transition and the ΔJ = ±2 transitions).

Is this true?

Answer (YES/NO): YES